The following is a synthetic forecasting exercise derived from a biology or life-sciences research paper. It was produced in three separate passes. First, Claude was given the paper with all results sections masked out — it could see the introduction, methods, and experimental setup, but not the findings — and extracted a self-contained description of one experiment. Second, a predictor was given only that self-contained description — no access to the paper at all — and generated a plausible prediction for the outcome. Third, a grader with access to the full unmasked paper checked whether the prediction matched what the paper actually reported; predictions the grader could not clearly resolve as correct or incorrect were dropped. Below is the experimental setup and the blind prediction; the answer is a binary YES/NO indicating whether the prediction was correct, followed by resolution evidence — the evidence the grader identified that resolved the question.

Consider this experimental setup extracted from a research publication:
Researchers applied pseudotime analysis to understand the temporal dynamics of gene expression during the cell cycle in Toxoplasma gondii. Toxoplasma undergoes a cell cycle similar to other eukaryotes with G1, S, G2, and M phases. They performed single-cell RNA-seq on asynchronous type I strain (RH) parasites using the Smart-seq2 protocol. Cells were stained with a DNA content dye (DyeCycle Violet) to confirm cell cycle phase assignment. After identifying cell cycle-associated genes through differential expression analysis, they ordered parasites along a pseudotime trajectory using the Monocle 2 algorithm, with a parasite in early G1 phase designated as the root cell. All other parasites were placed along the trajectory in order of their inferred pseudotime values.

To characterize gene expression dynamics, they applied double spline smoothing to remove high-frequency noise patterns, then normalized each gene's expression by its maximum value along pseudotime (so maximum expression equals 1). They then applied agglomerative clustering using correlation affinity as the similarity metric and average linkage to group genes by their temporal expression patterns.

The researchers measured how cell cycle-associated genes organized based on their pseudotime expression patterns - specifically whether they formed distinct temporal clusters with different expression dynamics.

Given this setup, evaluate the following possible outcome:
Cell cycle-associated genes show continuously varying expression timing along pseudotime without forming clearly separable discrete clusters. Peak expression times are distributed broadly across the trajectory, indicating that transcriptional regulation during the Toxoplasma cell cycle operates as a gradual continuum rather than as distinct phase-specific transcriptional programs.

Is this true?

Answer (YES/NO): NO